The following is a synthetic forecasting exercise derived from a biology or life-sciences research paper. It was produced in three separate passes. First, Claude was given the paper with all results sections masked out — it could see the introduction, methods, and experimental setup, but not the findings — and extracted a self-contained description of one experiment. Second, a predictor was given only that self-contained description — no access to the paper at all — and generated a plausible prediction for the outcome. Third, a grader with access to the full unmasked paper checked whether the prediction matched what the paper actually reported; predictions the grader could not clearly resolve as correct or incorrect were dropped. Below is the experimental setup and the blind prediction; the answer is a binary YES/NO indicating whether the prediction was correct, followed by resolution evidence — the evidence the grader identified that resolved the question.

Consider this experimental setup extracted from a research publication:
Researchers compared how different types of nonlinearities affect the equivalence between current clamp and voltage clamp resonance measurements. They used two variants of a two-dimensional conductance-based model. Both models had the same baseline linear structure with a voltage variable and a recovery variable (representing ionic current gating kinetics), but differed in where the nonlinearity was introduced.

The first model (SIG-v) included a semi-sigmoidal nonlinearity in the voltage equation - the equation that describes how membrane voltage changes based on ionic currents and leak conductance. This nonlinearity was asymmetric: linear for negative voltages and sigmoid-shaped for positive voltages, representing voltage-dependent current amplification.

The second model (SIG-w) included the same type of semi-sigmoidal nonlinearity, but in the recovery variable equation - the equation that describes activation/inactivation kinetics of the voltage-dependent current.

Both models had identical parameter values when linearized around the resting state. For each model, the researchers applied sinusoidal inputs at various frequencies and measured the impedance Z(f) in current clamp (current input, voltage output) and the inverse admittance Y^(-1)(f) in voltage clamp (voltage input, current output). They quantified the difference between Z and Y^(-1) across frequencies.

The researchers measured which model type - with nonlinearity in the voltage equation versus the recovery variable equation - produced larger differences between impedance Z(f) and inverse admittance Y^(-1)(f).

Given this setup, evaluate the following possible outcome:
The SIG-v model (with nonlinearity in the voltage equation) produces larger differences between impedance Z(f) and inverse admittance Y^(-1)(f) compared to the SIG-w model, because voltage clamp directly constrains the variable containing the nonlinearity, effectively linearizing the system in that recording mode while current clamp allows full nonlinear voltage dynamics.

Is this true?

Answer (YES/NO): YES